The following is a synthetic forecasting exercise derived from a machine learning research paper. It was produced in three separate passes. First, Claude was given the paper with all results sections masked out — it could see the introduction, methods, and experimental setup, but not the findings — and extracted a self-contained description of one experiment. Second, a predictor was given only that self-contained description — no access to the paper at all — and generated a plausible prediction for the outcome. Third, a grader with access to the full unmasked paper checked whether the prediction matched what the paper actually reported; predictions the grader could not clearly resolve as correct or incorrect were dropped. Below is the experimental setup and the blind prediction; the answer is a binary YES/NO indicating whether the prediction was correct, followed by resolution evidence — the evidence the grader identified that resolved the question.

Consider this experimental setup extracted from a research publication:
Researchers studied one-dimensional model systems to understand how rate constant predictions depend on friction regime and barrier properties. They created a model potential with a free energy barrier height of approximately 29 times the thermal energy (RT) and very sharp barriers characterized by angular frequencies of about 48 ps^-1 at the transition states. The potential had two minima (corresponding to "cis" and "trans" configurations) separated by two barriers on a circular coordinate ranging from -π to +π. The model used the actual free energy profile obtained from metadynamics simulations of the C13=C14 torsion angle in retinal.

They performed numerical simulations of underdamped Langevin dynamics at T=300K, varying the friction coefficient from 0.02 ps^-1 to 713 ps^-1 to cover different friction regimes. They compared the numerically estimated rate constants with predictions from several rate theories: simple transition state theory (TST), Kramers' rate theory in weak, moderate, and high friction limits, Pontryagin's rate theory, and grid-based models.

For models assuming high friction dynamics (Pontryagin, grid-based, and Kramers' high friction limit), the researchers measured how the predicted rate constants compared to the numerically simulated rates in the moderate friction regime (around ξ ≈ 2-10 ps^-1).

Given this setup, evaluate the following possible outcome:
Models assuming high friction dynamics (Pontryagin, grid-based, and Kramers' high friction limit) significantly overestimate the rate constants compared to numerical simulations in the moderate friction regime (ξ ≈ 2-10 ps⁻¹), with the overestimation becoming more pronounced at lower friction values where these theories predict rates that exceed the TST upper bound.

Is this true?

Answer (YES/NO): YES